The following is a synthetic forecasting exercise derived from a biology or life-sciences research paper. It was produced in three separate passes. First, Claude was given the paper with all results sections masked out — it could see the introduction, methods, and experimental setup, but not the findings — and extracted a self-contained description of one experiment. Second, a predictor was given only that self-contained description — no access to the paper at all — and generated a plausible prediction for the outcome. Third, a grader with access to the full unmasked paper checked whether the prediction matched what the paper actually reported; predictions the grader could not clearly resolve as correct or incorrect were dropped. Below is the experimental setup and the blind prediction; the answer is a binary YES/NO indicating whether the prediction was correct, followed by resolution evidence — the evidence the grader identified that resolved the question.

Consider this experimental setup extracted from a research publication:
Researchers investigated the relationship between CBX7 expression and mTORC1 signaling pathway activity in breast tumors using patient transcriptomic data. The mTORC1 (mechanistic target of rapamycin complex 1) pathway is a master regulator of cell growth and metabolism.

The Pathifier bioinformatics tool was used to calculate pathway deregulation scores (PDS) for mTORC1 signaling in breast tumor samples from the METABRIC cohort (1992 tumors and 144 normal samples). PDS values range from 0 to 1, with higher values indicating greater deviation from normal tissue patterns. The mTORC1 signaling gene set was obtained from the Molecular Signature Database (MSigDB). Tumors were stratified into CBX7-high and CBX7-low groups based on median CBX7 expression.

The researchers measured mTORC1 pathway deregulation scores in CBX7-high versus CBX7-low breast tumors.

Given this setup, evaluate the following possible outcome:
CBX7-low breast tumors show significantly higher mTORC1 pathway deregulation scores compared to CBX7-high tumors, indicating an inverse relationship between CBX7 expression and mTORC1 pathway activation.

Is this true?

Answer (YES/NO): YES